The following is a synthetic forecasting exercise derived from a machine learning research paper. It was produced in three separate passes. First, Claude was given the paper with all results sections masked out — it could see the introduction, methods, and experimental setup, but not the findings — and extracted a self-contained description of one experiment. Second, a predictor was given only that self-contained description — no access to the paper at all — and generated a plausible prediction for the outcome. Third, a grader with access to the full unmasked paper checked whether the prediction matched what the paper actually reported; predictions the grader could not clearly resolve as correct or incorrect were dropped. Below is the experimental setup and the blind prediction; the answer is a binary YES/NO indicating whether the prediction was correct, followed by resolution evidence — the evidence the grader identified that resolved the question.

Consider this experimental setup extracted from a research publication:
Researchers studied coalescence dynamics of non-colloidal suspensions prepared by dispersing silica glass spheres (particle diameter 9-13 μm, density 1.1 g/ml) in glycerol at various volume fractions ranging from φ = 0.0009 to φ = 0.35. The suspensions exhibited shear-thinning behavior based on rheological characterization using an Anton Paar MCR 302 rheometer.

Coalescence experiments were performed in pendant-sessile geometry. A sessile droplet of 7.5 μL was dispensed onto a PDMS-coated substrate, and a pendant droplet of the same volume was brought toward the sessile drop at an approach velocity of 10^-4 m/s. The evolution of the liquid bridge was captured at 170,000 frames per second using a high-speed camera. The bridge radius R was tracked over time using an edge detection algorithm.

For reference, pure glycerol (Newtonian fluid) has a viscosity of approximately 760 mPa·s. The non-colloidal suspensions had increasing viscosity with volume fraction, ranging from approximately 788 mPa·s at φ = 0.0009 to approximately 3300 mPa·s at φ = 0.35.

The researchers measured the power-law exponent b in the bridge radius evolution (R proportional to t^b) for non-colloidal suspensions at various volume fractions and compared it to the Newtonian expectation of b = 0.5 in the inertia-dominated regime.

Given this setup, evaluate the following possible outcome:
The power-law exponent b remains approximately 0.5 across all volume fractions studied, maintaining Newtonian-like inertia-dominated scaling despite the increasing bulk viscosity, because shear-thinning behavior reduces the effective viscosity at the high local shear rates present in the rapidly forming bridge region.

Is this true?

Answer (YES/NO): YES